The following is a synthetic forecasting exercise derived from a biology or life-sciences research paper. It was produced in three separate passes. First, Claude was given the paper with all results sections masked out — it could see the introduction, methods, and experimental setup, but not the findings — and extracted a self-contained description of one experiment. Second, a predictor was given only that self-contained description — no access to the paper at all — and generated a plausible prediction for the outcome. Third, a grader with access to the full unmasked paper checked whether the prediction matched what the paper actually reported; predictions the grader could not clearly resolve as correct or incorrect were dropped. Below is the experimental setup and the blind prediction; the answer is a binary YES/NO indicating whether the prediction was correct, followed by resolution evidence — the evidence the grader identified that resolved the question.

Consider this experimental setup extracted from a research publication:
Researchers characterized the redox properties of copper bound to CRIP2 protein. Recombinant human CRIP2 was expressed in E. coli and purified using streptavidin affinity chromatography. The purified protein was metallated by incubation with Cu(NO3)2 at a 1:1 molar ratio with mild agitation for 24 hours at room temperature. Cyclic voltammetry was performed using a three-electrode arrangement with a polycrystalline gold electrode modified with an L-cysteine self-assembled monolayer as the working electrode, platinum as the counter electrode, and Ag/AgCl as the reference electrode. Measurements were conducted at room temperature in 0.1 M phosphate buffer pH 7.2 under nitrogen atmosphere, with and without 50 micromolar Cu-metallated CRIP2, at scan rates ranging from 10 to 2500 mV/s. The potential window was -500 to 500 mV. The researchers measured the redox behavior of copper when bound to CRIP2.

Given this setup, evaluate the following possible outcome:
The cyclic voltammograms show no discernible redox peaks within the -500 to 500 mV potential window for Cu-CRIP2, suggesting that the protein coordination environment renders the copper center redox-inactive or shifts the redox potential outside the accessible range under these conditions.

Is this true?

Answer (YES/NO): NO